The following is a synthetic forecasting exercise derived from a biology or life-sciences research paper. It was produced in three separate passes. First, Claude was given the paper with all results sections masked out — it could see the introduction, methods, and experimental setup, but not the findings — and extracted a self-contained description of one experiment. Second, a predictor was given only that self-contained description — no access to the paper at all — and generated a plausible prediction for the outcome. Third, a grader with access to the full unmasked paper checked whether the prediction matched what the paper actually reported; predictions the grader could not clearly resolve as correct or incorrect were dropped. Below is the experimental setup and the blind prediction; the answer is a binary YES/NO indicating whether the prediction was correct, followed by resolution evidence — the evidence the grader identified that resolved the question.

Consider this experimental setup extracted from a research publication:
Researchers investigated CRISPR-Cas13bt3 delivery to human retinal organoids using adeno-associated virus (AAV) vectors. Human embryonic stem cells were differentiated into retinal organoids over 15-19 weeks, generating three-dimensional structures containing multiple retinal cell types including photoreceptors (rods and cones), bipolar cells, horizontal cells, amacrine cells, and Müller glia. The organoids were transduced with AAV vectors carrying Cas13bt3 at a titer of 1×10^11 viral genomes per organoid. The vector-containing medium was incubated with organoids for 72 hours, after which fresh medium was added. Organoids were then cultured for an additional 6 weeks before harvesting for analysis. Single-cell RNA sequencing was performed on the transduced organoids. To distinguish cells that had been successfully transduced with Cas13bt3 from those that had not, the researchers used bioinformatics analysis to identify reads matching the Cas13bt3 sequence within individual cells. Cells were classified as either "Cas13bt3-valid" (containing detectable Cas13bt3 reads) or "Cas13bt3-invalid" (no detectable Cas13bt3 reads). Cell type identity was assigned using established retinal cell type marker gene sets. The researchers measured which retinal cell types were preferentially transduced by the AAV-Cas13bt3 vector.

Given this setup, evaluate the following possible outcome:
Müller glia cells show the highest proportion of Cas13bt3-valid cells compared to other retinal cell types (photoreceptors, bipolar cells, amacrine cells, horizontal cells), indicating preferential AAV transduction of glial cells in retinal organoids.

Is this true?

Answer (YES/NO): NO